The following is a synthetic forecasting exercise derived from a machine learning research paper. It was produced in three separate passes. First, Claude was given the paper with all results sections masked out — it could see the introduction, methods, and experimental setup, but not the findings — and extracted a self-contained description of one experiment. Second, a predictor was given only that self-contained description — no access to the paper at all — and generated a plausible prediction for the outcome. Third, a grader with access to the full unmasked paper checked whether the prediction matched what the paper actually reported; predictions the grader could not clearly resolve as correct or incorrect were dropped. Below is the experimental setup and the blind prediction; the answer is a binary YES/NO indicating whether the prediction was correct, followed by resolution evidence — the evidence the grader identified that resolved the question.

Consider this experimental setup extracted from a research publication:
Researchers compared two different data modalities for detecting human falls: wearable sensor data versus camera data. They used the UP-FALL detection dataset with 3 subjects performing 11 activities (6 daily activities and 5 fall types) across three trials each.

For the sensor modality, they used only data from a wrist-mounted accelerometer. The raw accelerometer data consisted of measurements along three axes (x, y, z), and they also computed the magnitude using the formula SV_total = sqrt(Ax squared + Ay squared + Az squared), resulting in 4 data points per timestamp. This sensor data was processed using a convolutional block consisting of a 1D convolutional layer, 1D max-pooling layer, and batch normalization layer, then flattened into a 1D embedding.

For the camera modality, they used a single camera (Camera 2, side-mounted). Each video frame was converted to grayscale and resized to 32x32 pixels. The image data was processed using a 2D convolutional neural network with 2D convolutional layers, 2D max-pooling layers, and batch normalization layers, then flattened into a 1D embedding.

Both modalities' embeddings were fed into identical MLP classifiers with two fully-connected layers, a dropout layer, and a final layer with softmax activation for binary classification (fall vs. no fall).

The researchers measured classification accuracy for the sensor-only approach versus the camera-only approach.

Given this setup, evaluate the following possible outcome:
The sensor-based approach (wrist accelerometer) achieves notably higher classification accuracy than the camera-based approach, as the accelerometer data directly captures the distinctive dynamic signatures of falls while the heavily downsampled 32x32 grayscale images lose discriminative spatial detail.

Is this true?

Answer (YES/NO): NO